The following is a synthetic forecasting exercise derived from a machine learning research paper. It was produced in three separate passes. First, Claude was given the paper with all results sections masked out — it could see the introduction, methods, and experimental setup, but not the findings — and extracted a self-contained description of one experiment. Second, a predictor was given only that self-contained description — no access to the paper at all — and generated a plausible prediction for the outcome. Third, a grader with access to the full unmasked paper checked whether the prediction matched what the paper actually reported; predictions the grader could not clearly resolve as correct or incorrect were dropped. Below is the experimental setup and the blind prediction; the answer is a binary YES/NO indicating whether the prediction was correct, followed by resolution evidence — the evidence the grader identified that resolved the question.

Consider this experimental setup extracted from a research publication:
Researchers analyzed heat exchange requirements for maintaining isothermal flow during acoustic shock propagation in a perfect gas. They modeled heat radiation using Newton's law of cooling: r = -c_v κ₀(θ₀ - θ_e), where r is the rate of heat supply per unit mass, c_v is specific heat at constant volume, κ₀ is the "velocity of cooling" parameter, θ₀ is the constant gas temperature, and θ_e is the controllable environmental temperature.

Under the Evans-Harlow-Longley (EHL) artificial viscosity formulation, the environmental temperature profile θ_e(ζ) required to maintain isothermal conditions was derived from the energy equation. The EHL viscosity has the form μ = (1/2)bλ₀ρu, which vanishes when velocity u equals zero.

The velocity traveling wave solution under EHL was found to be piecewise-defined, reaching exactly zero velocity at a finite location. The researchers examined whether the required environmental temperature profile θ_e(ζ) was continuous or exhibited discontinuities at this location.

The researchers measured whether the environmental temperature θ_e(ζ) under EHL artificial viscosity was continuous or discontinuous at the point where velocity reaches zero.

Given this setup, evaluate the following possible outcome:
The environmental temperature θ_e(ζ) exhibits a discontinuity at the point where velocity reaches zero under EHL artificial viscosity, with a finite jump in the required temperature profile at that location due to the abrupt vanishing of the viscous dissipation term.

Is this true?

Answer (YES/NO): YES